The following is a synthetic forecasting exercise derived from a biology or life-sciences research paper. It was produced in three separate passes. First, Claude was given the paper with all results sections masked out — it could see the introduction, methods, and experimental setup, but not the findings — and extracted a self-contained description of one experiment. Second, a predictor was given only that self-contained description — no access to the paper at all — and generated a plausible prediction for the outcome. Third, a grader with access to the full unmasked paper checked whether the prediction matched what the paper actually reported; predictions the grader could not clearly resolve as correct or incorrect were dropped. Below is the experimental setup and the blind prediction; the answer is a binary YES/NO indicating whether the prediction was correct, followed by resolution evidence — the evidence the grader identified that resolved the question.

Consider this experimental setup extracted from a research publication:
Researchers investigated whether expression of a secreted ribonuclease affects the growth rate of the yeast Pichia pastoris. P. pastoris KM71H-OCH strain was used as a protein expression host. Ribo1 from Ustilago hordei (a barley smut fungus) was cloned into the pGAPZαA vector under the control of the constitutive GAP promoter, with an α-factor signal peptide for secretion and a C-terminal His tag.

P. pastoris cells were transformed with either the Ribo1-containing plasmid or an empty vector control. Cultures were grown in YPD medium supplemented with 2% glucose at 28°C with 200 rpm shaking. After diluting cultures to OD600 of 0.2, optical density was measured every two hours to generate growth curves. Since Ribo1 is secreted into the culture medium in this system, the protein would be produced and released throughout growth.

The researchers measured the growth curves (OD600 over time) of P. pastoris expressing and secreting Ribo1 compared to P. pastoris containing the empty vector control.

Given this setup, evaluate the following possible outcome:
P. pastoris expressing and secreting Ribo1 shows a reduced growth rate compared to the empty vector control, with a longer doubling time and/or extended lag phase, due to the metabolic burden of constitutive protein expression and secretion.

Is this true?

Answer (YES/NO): NO